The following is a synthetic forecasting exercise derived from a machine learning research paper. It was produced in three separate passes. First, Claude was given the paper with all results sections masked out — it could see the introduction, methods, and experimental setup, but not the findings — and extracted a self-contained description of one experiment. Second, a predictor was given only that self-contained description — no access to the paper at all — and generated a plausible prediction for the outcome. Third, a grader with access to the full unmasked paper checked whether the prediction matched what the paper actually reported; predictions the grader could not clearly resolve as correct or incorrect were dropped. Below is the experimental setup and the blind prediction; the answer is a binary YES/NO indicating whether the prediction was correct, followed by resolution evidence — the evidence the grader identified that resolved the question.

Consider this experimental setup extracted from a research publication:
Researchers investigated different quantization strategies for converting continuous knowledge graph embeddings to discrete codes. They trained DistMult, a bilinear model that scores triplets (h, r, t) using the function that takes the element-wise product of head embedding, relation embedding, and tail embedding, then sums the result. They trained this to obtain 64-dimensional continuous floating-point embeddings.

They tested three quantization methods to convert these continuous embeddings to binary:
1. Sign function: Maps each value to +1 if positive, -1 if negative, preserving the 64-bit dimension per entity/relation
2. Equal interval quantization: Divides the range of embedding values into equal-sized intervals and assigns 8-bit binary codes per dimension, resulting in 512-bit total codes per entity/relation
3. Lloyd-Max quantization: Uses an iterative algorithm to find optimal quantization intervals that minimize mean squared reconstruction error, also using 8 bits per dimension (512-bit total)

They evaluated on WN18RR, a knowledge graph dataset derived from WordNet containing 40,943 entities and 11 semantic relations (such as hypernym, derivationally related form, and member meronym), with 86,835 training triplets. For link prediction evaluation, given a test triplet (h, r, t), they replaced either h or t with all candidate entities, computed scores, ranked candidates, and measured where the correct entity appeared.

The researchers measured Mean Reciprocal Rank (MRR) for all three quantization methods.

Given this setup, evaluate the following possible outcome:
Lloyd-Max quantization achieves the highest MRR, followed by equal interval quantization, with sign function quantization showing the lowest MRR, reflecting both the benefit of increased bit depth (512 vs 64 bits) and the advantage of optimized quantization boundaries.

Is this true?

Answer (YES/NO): NO